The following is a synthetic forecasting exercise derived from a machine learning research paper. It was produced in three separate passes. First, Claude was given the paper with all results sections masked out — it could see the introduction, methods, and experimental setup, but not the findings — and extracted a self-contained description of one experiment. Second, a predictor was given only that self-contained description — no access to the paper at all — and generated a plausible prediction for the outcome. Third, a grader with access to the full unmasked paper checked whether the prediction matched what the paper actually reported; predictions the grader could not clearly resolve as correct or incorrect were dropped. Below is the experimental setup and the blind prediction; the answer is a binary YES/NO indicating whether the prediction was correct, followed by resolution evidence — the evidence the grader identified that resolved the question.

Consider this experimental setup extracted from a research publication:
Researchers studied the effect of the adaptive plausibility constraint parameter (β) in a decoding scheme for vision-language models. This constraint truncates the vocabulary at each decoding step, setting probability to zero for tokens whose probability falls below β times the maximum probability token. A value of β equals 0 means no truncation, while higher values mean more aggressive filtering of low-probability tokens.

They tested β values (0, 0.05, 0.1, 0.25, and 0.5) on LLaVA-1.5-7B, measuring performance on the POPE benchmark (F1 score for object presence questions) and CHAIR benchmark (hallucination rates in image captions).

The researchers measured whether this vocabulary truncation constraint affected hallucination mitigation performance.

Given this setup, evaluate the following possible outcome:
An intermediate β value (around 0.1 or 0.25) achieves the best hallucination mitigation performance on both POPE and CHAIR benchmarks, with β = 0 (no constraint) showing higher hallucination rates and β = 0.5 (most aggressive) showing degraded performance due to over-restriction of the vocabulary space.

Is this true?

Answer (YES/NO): YES